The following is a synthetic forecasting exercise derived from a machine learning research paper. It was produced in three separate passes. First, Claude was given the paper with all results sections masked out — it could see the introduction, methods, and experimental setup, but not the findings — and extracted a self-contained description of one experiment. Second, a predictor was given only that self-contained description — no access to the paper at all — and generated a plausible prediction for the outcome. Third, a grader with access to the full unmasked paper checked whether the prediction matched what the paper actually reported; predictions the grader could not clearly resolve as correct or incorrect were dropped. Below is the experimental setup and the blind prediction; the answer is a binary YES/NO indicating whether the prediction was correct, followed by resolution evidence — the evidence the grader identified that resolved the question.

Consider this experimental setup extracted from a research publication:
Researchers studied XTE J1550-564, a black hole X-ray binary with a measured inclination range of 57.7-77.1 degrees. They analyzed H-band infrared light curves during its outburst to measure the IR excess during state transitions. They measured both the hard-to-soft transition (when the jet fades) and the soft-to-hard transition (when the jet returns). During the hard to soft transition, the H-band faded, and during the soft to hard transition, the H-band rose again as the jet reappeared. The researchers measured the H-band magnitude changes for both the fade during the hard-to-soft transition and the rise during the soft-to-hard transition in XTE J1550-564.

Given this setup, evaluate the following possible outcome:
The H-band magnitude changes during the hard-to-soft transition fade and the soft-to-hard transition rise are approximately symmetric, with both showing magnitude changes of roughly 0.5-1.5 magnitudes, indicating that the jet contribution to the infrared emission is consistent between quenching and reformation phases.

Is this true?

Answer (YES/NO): YES